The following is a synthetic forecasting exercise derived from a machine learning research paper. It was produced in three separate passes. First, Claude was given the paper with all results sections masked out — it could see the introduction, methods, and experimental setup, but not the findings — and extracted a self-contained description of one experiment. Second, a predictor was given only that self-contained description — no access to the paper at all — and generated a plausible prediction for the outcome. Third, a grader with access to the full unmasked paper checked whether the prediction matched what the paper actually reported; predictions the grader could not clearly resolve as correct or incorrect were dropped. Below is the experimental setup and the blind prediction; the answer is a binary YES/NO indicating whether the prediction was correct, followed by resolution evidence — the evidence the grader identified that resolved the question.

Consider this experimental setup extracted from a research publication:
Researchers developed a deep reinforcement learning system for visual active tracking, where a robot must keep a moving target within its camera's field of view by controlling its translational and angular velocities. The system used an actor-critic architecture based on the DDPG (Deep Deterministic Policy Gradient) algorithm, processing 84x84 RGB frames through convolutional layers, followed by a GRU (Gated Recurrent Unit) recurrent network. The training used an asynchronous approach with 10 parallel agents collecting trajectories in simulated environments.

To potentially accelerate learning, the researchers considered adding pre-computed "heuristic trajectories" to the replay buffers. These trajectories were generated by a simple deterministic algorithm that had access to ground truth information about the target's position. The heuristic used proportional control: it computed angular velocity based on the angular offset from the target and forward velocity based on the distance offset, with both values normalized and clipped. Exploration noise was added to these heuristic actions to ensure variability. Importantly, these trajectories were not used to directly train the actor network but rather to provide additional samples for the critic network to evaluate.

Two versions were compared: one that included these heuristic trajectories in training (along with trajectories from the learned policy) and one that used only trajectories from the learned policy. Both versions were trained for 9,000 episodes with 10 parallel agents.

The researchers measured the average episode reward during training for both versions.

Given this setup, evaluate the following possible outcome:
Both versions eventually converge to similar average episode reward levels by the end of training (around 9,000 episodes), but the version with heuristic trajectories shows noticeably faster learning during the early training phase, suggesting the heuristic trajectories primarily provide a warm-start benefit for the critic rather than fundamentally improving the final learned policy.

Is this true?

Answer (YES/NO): NO